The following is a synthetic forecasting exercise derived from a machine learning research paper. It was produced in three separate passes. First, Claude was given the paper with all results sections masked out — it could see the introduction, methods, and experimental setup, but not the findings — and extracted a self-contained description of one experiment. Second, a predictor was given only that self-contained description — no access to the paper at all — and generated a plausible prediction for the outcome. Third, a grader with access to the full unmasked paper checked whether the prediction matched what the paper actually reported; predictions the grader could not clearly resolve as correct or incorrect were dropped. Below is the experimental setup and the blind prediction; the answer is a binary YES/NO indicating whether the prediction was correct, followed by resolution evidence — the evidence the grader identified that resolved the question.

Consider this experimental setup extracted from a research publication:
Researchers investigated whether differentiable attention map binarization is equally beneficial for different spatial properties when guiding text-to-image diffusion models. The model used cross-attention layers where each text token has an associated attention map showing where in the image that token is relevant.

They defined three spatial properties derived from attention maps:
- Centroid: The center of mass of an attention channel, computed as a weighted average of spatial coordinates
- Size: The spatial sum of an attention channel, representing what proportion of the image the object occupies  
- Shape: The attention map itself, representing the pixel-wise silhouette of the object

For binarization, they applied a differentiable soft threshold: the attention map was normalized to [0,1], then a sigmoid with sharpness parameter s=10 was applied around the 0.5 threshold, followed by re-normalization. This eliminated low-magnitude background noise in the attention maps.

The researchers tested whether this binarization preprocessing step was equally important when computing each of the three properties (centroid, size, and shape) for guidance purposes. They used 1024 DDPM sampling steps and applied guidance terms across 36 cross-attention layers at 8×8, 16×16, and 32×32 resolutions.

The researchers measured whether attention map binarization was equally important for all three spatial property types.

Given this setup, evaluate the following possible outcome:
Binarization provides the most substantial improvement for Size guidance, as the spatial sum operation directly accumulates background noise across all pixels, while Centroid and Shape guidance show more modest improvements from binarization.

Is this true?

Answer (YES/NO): NO